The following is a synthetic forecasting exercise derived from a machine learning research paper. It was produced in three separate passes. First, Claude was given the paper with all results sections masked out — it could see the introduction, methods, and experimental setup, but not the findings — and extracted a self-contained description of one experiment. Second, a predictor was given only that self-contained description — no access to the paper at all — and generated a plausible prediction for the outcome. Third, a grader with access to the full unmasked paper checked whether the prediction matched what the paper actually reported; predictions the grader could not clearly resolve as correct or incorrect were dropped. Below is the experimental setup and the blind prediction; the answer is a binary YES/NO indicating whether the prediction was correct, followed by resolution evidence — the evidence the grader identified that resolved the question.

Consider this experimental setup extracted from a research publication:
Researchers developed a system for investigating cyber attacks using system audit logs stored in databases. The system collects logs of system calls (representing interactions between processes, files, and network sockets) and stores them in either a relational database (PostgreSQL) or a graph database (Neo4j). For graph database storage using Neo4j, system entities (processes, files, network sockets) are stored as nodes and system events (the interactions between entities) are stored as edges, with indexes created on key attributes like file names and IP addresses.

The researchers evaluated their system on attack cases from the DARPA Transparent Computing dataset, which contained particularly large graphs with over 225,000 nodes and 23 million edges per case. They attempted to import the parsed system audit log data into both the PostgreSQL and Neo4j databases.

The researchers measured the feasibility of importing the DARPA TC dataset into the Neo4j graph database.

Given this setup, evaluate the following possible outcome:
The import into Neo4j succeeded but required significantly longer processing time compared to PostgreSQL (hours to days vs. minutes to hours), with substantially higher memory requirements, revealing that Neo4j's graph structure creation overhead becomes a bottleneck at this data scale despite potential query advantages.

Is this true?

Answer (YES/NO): NO